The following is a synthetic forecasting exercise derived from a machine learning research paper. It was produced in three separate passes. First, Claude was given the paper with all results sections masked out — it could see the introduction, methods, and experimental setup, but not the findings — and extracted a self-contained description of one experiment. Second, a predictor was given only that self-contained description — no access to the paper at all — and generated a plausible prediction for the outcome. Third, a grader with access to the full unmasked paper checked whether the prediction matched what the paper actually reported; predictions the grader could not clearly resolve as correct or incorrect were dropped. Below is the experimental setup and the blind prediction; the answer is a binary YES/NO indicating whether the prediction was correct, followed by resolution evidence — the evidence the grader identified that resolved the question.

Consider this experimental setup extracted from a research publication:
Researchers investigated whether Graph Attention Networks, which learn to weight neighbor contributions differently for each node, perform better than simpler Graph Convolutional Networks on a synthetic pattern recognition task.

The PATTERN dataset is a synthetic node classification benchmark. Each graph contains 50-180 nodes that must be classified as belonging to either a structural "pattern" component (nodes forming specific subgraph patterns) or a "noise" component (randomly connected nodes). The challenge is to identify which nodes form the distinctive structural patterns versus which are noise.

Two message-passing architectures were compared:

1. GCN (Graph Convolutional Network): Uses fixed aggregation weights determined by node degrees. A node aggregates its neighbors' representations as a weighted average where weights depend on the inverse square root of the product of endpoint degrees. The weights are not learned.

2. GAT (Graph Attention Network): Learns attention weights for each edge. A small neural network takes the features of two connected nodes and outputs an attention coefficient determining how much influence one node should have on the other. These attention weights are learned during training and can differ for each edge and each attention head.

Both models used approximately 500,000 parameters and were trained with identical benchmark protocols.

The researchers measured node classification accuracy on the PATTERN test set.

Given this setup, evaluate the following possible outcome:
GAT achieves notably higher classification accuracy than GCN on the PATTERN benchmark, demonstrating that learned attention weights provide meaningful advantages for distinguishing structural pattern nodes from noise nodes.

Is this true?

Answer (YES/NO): NO